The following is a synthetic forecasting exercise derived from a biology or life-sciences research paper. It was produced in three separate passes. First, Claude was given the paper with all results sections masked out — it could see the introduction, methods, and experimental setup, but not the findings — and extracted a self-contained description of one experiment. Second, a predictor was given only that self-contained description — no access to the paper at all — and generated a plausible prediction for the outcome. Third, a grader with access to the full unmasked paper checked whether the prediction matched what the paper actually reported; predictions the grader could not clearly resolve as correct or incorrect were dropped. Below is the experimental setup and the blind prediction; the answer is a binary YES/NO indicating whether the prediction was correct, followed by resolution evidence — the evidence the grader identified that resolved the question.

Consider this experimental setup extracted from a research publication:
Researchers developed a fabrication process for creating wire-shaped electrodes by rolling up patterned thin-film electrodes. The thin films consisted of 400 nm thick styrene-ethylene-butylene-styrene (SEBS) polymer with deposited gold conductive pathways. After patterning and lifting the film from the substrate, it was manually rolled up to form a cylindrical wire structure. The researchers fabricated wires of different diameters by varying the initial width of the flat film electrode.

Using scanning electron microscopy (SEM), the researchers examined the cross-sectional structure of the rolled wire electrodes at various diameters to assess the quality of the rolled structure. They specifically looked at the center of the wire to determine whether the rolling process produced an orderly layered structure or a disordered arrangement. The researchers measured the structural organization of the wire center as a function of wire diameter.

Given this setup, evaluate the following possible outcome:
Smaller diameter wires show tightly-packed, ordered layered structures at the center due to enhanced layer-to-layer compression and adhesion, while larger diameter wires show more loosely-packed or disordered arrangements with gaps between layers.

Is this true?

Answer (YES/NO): NO